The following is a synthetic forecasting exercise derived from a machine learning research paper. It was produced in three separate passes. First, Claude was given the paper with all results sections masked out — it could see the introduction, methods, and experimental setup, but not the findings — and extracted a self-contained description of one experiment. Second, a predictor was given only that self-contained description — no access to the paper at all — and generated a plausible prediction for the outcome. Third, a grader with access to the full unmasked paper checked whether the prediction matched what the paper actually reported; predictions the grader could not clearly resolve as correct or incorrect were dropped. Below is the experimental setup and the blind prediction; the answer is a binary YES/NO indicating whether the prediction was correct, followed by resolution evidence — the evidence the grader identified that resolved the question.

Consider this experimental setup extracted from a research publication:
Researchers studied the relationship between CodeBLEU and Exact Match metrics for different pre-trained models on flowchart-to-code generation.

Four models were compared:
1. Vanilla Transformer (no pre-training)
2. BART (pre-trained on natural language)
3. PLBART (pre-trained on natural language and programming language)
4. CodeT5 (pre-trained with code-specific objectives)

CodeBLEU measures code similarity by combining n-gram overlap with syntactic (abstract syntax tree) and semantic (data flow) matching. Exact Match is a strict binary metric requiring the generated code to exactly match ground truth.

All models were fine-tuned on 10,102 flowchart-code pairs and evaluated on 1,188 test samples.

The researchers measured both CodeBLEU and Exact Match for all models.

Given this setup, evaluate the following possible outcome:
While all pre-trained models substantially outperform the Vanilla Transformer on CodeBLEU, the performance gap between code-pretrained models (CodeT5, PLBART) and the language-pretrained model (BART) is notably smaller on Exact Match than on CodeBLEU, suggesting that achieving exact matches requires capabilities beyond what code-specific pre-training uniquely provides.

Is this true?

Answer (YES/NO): YES